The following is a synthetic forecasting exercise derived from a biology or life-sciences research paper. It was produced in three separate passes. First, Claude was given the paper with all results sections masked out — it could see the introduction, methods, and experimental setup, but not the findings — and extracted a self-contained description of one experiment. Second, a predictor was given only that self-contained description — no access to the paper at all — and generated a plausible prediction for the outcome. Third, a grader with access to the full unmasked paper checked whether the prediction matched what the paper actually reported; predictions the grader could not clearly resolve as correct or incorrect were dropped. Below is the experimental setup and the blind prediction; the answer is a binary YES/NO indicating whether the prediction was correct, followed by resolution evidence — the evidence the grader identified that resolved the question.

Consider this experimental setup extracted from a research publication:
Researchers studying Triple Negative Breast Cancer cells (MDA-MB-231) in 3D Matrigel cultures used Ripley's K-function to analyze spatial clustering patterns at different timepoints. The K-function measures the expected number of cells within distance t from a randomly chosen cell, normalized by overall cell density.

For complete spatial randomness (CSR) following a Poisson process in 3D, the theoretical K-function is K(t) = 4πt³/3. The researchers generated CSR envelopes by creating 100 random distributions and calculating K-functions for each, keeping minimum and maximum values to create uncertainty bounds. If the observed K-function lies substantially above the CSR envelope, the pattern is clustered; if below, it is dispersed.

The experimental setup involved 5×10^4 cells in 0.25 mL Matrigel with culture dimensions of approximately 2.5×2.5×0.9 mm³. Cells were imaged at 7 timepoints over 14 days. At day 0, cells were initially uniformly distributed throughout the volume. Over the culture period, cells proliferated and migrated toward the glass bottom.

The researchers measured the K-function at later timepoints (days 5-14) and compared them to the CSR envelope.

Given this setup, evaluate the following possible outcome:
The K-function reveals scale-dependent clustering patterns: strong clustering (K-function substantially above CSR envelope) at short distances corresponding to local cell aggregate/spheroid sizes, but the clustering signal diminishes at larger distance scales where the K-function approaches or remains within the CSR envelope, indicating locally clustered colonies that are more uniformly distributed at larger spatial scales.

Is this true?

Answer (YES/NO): NO